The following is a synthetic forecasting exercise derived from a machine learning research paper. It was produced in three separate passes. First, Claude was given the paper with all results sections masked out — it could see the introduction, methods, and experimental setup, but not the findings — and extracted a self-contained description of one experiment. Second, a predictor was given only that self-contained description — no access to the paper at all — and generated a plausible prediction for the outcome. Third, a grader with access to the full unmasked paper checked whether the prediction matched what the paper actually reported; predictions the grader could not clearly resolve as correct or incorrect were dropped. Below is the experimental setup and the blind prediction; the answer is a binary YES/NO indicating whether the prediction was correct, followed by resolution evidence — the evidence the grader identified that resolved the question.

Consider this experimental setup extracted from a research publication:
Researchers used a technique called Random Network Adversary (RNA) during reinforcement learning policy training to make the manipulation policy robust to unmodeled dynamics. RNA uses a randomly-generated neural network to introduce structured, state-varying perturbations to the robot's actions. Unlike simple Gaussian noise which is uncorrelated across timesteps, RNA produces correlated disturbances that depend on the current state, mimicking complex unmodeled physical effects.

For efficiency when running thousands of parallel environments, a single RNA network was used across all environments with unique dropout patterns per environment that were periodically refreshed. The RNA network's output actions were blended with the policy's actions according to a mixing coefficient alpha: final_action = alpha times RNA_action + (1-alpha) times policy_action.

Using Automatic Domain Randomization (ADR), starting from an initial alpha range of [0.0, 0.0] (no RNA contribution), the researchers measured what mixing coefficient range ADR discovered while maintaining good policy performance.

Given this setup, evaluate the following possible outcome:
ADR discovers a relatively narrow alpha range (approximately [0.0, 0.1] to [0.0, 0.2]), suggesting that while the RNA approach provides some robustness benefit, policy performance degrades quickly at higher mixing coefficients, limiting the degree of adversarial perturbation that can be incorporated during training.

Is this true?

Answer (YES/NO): YES